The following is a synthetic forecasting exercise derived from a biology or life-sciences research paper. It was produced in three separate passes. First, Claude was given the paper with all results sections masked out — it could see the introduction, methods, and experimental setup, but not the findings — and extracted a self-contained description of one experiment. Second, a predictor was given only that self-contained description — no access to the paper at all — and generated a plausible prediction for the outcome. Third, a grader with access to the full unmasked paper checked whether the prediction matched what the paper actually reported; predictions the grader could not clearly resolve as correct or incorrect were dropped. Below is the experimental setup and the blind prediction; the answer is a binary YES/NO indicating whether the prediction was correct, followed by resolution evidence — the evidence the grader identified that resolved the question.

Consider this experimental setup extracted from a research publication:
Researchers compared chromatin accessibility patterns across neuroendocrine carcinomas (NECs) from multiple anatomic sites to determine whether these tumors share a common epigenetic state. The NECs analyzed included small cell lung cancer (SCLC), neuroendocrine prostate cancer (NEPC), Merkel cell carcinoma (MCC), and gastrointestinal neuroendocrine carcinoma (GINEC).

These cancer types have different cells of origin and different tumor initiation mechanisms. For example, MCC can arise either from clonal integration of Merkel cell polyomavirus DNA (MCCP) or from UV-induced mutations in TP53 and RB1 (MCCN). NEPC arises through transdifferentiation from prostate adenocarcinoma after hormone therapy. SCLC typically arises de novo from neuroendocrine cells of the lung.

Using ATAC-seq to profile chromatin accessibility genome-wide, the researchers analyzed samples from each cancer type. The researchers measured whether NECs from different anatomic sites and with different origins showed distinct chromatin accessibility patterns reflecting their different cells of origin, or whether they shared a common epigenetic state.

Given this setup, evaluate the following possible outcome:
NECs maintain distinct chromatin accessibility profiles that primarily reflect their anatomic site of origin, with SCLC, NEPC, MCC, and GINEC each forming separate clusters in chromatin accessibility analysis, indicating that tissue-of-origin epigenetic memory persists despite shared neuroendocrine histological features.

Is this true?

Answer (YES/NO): NO